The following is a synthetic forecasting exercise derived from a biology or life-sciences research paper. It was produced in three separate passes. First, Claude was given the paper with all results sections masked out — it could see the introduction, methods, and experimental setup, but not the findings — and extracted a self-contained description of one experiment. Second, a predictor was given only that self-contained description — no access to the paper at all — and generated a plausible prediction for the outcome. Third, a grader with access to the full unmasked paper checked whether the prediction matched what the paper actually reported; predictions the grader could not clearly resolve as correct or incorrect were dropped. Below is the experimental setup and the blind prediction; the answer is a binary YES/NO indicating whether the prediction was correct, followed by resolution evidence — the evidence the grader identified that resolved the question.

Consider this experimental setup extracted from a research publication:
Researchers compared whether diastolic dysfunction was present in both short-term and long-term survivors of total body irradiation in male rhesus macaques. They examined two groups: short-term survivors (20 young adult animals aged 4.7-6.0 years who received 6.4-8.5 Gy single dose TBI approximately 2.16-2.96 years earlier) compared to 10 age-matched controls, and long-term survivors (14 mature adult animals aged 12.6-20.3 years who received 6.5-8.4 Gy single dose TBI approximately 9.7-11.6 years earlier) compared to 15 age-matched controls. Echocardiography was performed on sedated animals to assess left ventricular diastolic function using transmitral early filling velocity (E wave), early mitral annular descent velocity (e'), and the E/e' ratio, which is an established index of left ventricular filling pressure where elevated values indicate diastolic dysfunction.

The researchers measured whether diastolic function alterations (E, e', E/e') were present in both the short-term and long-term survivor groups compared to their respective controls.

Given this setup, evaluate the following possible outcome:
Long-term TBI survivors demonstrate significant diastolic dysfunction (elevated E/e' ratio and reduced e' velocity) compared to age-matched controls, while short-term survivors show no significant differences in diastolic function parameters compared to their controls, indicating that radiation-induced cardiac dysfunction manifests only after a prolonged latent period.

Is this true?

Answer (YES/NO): NO